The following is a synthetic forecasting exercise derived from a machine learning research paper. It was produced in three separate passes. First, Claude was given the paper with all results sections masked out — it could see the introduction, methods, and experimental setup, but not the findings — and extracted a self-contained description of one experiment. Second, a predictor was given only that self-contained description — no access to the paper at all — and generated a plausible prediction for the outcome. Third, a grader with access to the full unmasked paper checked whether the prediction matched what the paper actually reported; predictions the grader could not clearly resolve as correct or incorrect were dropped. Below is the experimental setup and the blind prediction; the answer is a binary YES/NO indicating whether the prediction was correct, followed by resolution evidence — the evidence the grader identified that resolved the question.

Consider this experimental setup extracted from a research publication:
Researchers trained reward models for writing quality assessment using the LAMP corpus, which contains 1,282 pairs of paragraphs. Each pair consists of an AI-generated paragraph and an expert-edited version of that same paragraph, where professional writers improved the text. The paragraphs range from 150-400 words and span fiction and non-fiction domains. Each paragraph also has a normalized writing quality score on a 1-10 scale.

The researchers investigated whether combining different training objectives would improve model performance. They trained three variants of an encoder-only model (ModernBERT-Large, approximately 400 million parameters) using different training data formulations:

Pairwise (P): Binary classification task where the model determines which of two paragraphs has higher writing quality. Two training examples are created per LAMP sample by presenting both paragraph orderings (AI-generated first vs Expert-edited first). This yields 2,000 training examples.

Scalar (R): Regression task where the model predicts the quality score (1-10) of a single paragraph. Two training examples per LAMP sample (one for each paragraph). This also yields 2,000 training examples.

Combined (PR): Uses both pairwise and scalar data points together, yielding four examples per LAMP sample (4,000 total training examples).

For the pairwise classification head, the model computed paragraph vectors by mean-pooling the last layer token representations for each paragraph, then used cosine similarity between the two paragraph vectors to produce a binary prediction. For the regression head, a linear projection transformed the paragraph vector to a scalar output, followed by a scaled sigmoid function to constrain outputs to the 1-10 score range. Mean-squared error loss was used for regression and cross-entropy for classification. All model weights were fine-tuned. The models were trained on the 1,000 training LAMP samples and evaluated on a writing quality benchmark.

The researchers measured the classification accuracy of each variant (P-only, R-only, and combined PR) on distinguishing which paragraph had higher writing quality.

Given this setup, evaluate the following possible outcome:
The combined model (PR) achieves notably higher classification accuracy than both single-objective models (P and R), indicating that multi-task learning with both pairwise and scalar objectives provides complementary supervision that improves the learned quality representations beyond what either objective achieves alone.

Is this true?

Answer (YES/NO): YES